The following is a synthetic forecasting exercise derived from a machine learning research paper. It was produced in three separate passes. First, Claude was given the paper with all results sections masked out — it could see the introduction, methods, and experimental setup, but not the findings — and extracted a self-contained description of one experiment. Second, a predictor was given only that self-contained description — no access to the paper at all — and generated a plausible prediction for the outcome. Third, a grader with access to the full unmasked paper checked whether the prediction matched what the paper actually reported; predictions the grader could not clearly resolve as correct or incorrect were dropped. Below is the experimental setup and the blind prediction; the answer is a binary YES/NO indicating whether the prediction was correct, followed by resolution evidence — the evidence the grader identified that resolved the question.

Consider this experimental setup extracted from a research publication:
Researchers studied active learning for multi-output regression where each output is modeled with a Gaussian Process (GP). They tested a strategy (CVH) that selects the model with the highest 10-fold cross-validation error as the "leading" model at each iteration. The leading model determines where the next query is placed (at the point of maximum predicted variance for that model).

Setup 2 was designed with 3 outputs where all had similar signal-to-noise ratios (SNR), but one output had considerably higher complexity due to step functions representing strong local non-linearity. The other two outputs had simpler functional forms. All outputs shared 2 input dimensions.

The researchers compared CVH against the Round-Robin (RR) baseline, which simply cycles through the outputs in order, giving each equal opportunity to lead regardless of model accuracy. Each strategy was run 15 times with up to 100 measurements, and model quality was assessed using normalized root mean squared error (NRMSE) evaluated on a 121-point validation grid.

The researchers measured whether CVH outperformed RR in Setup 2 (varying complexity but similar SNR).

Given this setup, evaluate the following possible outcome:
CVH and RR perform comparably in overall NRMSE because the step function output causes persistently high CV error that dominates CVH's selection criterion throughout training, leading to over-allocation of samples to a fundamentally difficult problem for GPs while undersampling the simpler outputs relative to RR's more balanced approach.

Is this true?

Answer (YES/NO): NO